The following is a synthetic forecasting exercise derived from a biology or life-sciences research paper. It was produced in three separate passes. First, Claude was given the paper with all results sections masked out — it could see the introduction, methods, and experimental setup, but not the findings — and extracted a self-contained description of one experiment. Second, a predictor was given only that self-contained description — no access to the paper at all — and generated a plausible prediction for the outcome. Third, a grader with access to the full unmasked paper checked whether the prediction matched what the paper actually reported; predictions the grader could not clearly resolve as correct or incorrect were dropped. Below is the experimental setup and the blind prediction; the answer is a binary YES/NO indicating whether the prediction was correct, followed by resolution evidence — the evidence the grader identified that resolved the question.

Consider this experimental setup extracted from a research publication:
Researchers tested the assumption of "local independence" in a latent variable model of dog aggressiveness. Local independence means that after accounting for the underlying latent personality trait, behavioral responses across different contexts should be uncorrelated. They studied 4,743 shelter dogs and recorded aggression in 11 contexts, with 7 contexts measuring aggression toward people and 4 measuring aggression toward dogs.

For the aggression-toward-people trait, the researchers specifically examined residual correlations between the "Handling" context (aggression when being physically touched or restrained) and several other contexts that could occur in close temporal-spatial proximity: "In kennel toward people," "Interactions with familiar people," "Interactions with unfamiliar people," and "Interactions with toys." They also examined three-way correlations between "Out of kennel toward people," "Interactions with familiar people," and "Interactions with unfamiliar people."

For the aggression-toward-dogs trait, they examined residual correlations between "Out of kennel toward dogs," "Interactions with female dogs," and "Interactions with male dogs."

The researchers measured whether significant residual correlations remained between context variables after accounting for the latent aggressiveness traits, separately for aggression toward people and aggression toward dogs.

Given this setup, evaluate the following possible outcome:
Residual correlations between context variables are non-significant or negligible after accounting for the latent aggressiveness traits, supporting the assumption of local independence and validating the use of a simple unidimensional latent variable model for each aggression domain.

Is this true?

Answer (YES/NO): NO